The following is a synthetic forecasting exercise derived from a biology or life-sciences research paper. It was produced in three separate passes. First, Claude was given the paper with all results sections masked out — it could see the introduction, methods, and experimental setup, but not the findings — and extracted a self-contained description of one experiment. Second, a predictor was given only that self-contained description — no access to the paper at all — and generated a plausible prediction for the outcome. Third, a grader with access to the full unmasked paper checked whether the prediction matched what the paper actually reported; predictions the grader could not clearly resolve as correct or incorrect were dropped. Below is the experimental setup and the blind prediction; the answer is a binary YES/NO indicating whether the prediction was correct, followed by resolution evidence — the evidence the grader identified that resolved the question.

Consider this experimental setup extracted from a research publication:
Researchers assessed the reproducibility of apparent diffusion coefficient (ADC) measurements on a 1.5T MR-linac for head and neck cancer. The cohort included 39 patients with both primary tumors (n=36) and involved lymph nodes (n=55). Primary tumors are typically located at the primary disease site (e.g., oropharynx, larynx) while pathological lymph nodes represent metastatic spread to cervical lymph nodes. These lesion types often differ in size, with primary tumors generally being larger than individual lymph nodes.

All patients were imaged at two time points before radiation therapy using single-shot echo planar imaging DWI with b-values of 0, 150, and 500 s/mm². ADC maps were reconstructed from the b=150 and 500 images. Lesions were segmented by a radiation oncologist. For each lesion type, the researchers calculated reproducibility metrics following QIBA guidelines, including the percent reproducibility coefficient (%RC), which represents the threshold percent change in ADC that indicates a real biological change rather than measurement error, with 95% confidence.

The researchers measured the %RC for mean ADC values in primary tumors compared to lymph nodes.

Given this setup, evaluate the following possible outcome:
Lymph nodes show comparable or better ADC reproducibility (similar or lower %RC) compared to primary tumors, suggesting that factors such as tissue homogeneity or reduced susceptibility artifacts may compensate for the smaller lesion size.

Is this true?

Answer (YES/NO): NO